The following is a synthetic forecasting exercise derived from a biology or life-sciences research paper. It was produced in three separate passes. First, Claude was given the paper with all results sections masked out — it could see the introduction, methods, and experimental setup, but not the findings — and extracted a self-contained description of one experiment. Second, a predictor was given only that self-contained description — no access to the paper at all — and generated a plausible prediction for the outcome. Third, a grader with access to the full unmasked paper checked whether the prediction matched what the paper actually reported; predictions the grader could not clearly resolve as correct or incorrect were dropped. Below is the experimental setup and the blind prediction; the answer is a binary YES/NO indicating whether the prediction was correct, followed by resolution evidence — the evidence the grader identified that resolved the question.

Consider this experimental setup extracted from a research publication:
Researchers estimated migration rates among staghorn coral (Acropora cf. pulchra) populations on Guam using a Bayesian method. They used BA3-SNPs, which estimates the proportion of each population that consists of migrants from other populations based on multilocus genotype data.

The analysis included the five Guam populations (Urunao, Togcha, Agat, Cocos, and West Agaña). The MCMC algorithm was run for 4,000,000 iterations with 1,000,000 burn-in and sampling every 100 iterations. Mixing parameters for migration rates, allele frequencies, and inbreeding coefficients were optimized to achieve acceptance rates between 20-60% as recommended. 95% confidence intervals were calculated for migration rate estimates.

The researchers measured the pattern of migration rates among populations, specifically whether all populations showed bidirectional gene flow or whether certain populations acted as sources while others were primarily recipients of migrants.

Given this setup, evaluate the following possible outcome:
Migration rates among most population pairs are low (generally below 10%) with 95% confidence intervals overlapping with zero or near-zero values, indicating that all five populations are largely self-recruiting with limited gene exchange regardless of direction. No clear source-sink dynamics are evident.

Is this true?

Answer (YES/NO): NO